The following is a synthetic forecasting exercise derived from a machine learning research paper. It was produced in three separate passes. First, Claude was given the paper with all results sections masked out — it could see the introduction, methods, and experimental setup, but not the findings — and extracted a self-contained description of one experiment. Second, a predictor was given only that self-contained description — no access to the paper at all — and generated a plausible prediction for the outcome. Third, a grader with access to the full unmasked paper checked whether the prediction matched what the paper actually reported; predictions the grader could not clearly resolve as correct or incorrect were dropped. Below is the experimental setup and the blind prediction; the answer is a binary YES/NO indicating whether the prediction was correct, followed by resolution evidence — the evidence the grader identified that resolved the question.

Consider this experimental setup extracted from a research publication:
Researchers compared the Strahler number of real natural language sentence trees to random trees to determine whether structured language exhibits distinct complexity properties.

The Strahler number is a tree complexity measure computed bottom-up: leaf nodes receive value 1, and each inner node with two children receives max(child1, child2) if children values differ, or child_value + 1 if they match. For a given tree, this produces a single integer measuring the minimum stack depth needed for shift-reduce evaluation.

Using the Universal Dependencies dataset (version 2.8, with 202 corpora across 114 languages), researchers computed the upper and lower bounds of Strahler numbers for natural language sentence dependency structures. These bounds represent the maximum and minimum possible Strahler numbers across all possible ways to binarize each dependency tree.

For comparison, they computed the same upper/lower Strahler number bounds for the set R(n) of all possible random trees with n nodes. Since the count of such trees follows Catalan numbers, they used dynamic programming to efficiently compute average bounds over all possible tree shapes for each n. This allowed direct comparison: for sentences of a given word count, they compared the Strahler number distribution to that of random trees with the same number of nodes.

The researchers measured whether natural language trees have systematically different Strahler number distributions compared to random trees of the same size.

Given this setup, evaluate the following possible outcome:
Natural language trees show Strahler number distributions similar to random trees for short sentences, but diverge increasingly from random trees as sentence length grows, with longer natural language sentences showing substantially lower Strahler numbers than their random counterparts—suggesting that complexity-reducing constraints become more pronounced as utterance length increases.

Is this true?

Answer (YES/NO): NO